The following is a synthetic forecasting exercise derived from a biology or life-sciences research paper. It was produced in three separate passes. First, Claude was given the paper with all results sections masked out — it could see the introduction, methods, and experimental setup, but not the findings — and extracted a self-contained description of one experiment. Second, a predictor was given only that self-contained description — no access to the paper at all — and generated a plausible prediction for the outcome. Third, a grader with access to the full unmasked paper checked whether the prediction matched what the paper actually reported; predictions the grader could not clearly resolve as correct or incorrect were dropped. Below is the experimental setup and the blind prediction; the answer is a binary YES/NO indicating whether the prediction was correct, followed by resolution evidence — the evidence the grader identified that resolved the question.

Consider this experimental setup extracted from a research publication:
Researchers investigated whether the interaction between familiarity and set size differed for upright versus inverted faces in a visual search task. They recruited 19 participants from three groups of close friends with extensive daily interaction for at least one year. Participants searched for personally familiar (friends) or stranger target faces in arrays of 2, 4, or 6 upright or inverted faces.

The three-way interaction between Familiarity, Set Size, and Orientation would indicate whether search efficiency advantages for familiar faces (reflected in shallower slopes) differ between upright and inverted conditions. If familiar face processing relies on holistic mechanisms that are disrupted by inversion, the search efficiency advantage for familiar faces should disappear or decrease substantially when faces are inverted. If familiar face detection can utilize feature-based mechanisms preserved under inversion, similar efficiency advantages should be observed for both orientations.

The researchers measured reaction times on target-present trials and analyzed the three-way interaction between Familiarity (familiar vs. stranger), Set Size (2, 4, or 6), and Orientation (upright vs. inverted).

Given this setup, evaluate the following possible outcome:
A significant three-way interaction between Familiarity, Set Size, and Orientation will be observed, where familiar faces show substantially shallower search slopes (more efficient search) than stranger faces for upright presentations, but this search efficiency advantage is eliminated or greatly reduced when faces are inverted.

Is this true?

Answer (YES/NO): YES